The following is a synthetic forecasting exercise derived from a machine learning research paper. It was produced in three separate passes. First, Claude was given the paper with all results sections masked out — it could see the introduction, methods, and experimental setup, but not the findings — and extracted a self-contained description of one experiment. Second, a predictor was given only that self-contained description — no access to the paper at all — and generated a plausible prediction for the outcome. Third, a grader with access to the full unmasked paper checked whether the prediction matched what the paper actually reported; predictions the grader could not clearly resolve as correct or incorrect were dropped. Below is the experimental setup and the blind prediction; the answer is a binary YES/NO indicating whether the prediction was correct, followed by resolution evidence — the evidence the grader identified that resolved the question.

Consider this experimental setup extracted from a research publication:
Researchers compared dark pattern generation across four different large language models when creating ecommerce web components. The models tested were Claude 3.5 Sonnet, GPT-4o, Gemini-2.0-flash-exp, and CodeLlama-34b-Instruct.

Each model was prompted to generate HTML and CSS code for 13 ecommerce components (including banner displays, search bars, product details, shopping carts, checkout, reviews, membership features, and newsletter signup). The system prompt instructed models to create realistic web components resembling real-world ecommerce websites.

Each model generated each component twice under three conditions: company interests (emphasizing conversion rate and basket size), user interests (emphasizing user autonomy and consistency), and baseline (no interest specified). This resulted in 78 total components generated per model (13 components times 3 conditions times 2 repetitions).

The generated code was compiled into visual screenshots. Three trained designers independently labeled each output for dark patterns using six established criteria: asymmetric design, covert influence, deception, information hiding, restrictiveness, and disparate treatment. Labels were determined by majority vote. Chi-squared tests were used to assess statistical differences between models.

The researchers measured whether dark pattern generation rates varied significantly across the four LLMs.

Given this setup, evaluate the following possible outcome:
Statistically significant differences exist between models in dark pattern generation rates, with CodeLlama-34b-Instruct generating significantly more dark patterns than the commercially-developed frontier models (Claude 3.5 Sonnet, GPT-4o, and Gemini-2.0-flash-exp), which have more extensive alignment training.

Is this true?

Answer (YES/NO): NO